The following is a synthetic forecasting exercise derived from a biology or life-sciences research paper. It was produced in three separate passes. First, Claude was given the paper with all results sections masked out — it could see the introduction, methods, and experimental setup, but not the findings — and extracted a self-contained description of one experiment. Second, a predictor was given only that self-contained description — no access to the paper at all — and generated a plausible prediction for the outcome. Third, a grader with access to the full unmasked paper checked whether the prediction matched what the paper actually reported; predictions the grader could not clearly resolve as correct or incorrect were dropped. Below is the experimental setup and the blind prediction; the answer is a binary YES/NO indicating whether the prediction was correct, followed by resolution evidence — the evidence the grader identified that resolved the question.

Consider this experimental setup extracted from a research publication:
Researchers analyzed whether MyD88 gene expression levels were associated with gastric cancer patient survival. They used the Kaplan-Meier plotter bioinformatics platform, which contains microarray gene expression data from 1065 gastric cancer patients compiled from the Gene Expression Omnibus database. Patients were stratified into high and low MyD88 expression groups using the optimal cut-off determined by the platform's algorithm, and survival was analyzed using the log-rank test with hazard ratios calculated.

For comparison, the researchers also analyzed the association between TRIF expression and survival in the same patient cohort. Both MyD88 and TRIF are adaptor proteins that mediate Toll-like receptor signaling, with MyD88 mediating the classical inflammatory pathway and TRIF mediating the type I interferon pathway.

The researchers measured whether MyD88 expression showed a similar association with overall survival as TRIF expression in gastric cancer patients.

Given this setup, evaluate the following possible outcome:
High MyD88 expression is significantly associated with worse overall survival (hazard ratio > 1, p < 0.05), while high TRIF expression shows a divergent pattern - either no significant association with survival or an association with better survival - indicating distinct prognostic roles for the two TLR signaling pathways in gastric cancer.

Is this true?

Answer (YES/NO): NO